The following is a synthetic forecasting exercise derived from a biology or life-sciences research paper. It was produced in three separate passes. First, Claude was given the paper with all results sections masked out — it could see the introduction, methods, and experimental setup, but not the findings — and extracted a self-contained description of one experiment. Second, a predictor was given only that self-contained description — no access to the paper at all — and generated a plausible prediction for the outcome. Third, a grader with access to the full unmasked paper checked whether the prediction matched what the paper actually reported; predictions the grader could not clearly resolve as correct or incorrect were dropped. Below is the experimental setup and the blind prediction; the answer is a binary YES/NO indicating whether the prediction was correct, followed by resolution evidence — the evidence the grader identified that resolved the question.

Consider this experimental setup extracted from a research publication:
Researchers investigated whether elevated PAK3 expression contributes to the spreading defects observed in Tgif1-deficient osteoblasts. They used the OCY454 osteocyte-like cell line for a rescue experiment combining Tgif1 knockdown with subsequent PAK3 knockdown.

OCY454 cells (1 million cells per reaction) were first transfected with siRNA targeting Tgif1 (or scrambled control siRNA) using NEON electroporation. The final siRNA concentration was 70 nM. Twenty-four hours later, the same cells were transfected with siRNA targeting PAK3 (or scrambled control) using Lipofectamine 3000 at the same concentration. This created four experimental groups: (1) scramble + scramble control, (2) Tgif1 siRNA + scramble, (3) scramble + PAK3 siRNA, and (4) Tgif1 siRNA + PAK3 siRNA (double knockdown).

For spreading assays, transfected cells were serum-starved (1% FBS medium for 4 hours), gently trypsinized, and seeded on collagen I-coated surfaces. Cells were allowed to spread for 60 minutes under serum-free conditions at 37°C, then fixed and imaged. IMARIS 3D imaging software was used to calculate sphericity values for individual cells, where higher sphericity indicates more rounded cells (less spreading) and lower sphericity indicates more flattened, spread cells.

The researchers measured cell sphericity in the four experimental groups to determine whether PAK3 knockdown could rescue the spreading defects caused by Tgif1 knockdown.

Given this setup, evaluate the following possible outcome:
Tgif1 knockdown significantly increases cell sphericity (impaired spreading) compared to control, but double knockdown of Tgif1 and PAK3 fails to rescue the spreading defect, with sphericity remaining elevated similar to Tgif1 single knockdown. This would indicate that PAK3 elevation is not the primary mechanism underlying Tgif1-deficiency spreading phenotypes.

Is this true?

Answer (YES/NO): NO